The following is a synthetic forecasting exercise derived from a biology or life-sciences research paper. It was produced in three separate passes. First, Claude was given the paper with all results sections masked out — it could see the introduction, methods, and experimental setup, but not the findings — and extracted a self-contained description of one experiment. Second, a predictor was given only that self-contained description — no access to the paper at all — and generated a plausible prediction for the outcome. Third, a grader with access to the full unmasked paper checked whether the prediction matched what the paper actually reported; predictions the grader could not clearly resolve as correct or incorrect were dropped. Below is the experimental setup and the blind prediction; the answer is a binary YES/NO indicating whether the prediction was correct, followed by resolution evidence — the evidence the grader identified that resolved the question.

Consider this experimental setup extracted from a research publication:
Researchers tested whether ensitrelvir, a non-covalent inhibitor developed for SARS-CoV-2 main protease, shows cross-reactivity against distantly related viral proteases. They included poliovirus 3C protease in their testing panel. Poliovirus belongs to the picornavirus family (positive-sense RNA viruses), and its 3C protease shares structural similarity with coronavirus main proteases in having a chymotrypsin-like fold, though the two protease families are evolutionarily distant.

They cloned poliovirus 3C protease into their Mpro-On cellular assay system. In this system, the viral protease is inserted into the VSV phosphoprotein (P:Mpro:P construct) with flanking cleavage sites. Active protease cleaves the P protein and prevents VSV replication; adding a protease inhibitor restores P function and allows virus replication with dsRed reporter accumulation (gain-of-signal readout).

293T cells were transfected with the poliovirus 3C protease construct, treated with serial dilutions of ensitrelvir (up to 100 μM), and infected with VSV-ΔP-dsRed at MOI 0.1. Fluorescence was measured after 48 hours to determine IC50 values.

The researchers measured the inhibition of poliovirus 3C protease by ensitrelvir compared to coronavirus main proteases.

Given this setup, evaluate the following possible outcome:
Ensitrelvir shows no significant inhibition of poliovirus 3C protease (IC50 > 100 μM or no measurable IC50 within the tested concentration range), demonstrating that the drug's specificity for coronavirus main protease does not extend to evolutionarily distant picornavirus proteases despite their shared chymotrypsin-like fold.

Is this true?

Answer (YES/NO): YES